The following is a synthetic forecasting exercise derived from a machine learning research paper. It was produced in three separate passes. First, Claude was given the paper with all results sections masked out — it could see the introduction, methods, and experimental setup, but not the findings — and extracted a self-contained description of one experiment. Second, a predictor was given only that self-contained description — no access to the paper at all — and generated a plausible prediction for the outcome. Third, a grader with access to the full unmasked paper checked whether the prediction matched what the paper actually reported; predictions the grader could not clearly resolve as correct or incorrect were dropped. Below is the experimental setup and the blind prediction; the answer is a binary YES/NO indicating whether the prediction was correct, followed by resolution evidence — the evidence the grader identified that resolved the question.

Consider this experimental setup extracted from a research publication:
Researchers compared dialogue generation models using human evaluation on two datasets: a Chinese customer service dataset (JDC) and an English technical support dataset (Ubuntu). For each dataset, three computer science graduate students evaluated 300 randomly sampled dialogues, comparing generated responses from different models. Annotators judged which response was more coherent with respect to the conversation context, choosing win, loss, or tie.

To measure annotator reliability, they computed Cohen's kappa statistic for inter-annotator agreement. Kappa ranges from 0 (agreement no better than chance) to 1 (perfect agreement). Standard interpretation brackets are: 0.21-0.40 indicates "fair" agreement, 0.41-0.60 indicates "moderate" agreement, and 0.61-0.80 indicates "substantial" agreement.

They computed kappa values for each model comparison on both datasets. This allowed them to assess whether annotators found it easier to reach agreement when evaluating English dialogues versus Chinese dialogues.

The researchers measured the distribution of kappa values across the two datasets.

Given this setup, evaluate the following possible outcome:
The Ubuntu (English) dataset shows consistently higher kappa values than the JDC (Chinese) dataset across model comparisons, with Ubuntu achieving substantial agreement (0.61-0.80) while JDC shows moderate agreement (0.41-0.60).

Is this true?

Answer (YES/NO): NO